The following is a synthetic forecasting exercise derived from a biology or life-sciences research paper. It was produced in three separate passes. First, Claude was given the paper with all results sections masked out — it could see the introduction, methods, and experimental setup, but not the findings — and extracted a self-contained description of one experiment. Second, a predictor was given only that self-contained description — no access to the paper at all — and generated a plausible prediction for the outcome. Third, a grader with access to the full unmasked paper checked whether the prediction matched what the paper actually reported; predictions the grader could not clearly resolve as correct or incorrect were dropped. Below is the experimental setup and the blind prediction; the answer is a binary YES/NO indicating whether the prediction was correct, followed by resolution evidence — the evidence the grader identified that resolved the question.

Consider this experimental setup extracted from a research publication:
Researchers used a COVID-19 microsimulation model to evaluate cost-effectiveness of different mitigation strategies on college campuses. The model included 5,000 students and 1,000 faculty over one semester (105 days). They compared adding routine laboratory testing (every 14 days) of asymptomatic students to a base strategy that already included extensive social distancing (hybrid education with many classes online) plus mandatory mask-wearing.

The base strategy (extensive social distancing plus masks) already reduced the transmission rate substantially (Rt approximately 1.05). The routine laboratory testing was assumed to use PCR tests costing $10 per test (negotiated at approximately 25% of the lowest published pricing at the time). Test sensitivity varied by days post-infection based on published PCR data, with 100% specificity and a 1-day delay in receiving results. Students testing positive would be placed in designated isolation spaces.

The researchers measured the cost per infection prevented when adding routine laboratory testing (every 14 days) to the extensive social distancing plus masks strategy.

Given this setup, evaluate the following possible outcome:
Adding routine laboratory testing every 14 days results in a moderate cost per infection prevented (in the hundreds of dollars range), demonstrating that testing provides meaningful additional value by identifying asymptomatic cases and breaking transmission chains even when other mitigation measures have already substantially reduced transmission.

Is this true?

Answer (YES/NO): NO